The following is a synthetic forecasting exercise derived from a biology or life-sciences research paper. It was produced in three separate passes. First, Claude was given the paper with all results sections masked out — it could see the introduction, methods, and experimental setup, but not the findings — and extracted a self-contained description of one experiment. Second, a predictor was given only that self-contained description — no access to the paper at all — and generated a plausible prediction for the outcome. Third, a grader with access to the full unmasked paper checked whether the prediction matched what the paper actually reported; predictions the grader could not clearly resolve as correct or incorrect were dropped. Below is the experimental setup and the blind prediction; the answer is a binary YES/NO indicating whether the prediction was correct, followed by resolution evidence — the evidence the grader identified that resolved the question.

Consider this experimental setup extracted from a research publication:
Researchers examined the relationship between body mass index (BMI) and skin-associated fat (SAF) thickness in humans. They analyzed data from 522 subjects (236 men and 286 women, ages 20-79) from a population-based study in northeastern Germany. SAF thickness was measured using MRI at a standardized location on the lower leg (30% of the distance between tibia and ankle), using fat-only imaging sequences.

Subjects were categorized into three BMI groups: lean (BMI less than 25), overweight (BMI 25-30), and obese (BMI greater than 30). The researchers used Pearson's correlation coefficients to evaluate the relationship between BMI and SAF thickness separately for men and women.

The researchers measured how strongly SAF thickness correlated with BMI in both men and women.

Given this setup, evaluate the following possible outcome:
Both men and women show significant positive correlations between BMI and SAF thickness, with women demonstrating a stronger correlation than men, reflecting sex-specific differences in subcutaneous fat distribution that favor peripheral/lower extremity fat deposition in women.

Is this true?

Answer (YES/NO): NO